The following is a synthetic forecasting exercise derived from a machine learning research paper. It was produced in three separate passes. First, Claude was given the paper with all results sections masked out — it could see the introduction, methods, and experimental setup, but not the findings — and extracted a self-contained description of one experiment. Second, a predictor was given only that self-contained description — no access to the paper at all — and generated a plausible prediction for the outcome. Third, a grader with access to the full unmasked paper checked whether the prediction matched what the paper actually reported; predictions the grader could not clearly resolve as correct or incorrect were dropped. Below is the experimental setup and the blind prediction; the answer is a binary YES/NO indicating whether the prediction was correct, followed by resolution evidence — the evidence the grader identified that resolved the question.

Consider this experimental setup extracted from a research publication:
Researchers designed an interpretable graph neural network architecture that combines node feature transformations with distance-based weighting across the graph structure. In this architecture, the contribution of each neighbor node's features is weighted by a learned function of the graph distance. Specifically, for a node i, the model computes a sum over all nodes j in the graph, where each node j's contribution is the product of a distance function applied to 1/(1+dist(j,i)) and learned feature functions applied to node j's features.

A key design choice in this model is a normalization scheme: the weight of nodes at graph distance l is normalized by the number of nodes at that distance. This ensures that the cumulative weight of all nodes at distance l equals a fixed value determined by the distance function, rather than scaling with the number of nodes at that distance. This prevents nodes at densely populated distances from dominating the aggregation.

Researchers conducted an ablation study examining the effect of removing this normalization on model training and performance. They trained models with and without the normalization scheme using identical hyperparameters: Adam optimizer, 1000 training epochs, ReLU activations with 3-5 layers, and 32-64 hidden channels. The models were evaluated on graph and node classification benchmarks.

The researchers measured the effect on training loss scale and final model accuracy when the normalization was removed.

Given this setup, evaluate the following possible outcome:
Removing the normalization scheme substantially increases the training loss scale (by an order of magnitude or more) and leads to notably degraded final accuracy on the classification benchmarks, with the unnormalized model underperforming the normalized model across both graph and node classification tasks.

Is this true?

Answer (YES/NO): NO